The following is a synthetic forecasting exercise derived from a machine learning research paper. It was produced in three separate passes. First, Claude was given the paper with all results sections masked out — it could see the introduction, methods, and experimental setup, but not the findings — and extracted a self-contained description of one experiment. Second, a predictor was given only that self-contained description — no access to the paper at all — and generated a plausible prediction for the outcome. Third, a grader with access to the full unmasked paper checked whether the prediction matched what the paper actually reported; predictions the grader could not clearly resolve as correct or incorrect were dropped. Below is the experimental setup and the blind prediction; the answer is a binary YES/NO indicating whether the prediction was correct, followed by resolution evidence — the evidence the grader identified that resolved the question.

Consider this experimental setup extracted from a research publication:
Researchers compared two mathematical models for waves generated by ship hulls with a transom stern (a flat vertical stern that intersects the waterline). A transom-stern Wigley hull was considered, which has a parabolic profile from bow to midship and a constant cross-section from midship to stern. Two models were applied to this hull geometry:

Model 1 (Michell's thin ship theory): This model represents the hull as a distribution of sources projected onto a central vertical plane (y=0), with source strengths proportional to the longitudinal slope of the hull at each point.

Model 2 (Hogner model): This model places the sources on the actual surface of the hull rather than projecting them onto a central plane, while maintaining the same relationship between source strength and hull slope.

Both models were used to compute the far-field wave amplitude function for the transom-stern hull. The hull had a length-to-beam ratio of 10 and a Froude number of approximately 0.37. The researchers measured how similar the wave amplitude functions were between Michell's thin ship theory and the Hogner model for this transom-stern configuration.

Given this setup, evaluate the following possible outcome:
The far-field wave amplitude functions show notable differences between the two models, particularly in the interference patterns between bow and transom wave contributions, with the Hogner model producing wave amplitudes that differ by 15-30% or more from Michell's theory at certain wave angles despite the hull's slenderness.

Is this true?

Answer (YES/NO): NO